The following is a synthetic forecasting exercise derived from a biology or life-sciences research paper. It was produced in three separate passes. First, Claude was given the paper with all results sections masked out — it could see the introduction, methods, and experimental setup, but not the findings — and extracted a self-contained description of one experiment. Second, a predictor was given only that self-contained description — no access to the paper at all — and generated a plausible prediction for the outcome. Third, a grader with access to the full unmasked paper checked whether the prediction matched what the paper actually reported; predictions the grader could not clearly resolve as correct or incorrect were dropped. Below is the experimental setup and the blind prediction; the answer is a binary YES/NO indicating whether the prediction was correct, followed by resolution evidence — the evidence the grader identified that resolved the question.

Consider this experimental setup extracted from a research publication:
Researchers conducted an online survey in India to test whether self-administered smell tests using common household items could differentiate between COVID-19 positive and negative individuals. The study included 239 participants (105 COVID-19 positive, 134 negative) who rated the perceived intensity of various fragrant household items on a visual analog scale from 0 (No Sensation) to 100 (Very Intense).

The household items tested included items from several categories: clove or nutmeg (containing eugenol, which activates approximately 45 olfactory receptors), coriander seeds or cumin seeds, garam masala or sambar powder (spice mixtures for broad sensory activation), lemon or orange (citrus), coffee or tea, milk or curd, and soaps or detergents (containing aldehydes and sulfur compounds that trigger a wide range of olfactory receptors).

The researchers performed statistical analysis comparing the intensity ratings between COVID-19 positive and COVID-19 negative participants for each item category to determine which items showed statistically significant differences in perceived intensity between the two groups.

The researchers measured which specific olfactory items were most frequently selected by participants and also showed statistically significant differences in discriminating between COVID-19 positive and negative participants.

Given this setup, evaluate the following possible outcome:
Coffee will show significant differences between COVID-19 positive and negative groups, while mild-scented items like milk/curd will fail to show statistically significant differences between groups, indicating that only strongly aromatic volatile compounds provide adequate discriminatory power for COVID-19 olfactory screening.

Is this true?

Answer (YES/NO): YES